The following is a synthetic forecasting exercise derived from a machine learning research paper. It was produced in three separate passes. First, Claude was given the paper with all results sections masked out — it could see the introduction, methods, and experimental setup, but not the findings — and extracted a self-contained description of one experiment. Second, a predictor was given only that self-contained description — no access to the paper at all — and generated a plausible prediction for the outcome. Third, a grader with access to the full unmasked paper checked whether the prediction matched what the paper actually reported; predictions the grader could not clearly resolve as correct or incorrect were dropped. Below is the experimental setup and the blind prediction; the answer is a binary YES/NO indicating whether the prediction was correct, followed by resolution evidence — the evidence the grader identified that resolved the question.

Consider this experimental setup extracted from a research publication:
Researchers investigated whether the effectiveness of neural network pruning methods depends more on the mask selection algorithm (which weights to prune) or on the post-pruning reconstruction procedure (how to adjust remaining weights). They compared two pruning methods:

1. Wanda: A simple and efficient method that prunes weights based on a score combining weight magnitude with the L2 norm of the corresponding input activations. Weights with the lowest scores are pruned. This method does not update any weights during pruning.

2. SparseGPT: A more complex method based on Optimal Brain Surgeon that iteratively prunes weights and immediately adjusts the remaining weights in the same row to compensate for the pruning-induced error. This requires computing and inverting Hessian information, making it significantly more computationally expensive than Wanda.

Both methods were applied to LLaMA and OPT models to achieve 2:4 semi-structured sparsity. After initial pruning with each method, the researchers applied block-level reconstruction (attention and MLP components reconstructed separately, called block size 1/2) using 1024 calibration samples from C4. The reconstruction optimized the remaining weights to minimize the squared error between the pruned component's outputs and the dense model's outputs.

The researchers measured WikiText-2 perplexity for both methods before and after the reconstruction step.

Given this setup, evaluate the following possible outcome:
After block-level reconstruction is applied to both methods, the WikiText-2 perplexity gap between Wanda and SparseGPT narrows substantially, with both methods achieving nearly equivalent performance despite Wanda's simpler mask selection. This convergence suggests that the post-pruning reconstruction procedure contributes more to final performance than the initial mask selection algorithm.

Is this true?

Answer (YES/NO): YES